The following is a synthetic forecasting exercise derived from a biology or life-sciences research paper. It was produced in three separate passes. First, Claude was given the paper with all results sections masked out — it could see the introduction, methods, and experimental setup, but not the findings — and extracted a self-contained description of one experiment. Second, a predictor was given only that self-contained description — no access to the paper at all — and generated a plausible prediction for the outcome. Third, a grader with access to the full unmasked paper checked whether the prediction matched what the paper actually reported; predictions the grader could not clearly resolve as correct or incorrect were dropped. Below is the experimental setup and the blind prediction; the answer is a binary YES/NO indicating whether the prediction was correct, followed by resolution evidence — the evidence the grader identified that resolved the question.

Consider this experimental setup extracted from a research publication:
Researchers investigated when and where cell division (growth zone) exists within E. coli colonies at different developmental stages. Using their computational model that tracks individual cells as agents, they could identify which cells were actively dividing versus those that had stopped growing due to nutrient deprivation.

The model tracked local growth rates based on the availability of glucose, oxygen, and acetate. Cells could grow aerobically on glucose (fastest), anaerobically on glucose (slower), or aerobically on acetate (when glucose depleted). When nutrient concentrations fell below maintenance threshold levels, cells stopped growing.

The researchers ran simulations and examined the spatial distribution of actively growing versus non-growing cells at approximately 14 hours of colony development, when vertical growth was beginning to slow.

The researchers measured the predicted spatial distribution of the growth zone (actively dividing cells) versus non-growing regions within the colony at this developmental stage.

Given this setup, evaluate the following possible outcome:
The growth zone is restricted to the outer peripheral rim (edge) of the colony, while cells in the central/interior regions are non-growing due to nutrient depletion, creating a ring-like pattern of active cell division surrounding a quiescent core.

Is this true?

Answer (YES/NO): NO